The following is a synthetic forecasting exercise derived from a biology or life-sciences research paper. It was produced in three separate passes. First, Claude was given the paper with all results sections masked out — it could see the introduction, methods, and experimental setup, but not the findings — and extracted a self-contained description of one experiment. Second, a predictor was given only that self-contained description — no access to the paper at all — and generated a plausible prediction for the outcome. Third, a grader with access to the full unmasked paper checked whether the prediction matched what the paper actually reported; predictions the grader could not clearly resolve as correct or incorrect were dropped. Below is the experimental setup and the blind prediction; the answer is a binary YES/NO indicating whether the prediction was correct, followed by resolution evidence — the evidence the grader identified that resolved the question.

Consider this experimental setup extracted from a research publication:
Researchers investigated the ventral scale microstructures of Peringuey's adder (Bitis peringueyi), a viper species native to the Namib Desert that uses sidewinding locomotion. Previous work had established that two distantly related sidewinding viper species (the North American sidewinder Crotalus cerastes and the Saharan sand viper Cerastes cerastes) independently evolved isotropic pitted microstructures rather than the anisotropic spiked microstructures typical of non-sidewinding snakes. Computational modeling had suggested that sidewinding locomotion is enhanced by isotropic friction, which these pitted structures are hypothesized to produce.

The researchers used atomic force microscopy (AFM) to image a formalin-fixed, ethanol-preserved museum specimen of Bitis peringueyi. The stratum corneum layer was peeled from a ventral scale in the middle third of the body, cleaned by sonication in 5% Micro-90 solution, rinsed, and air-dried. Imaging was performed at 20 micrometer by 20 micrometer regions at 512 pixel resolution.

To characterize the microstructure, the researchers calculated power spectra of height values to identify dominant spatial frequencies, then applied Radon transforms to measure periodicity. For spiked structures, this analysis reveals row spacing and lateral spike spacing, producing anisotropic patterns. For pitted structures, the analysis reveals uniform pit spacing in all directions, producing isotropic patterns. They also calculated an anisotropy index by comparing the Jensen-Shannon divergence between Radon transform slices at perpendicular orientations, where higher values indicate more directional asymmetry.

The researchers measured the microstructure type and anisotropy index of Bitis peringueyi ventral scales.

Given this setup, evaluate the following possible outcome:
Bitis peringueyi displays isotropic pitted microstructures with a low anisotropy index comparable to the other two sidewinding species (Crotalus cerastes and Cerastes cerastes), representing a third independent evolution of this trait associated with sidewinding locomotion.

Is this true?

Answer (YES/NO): YES